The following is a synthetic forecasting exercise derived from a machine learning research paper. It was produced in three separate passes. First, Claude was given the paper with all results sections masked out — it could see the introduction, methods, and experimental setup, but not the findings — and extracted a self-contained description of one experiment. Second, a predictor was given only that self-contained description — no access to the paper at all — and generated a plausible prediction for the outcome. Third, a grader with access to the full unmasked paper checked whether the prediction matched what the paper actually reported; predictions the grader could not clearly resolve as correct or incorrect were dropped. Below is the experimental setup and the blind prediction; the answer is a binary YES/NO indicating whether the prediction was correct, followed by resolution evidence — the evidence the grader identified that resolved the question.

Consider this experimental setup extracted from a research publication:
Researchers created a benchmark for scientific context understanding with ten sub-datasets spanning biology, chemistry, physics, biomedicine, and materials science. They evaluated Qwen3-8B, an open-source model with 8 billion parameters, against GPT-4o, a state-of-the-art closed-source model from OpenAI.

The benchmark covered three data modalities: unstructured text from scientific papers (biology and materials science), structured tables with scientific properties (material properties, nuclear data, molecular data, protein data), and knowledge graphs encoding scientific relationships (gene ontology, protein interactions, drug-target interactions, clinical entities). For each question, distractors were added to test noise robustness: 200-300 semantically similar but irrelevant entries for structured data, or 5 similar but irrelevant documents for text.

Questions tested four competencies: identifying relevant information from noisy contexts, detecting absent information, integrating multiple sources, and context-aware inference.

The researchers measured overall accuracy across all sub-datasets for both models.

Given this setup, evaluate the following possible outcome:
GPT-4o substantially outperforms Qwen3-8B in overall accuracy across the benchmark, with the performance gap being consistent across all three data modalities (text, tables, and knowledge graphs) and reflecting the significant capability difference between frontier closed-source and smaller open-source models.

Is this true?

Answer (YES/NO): NO